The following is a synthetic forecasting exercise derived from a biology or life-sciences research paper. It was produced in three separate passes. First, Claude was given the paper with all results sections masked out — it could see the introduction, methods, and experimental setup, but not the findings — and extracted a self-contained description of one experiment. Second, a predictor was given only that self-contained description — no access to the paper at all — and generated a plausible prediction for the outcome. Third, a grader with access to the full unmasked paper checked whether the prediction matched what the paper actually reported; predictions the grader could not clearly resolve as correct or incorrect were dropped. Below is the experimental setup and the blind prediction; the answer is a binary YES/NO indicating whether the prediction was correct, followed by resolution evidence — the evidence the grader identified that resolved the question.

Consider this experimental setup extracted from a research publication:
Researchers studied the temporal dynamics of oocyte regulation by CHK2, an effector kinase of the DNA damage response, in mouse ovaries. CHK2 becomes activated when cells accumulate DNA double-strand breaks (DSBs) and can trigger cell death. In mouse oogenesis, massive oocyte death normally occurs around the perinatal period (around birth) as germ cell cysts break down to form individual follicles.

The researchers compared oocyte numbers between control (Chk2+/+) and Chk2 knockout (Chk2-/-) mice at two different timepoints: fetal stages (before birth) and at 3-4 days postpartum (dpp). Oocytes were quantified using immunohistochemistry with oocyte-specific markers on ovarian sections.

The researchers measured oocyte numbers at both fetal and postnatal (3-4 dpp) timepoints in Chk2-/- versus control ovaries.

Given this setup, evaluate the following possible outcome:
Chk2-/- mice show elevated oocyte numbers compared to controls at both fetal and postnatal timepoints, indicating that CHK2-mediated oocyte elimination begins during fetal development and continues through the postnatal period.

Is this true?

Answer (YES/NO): NO